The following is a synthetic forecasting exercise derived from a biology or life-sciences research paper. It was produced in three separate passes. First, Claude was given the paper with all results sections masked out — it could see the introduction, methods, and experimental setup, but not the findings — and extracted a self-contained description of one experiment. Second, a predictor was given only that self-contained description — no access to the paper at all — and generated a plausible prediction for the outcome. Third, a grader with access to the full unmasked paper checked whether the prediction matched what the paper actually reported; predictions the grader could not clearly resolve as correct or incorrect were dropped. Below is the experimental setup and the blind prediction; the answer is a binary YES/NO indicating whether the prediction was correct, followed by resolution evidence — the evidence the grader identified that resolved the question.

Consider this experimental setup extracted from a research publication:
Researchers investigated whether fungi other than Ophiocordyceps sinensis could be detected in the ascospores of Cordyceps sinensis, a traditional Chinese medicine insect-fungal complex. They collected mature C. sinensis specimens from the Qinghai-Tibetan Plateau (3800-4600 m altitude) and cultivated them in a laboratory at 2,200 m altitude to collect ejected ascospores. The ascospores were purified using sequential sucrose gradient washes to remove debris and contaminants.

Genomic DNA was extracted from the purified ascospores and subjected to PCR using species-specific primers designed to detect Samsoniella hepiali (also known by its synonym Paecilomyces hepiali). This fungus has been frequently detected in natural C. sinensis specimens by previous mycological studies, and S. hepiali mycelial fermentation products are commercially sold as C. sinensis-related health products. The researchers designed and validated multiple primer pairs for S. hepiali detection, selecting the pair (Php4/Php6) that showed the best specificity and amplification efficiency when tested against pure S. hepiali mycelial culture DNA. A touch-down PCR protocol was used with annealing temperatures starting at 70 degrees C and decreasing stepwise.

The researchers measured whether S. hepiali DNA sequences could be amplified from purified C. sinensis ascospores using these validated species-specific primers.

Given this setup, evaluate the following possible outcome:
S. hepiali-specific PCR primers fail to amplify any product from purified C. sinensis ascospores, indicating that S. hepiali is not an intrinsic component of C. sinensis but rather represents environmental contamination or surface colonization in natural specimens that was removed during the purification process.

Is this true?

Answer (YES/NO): NO